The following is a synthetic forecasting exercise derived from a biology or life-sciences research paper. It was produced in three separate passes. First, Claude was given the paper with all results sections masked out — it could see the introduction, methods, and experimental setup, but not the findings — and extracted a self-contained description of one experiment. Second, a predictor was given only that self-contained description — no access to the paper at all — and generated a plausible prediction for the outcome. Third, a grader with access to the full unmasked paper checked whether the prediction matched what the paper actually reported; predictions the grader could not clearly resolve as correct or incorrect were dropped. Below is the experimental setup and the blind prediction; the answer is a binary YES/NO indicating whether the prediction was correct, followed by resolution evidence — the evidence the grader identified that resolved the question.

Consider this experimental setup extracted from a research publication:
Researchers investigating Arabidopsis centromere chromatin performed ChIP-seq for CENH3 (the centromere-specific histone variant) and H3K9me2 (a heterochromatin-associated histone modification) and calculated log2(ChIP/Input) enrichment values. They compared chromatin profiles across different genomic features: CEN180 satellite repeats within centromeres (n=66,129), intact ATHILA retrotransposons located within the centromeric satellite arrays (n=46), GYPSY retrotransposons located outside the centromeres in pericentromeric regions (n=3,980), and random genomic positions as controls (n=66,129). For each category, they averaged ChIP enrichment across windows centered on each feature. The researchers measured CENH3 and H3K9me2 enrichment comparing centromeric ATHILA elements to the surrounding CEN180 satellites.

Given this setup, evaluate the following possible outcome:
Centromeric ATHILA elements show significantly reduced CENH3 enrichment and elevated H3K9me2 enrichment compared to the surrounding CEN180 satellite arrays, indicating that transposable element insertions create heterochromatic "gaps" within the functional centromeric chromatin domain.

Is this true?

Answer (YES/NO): YES